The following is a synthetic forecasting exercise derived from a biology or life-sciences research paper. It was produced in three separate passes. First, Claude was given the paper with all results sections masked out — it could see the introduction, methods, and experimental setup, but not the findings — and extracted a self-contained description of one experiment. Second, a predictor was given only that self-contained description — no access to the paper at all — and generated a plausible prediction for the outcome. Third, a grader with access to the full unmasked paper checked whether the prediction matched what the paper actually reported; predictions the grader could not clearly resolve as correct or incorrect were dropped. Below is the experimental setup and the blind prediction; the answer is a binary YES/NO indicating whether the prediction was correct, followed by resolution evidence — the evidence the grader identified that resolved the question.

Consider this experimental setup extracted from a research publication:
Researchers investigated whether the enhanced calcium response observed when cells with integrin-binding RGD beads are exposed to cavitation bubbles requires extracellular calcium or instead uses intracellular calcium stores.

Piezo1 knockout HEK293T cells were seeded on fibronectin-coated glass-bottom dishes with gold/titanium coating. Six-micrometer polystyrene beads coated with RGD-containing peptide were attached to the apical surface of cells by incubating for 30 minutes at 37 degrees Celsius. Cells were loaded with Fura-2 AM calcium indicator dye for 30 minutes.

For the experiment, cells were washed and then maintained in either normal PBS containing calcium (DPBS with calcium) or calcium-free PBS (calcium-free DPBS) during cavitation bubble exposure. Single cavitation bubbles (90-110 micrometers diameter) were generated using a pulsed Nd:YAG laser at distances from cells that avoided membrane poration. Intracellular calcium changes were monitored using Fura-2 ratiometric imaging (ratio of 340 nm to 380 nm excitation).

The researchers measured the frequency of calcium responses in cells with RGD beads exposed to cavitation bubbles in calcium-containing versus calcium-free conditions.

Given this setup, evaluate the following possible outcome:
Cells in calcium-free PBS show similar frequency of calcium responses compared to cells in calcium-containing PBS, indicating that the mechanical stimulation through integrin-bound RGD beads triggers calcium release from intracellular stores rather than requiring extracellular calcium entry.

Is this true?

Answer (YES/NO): NO